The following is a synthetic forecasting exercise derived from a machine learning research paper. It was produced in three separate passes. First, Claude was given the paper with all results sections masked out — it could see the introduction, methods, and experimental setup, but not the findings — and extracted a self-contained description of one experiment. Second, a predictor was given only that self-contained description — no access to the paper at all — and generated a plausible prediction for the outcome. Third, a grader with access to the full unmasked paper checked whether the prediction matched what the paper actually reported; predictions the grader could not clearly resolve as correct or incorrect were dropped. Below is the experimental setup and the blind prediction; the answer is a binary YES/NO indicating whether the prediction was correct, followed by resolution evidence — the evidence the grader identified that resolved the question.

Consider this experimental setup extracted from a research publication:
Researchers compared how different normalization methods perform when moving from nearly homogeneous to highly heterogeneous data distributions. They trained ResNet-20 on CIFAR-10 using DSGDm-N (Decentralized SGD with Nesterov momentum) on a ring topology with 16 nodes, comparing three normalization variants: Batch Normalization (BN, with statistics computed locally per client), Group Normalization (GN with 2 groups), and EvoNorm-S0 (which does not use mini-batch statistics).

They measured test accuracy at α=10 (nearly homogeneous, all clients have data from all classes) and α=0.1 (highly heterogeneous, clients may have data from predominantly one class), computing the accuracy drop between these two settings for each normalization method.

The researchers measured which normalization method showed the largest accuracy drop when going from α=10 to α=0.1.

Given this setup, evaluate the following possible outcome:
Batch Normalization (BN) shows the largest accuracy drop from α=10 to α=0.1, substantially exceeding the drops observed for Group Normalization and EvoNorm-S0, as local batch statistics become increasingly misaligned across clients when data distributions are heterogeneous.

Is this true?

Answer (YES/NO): YES